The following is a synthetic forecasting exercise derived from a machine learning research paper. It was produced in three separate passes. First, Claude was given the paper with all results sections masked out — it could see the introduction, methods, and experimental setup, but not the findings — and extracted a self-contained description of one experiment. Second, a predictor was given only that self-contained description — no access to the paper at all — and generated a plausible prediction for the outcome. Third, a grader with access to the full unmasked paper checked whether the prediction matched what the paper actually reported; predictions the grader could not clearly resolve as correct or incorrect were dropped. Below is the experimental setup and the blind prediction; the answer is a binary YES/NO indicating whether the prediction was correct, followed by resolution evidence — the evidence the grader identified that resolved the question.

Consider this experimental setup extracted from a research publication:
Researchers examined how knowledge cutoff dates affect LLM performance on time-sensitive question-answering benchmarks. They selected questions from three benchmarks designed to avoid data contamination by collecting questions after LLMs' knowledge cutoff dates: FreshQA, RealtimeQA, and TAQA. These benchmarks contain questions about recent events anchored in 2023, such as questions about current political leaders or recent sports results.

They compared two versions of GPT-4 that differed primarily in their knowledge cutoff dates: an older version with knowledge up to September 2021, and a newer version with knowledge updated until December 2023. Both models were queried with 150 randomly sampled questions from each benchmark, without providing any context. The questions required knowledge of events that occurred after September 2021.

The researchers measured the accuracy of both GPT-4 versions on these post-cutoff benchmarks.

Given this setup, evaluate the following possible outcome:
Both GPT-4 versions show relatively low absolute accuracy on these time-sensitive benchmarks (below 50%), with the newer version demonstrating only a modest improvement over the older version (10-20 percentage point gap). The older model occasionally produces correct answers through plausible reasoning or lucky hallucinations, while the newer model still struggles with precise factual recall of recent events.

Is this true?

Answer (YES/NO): NO